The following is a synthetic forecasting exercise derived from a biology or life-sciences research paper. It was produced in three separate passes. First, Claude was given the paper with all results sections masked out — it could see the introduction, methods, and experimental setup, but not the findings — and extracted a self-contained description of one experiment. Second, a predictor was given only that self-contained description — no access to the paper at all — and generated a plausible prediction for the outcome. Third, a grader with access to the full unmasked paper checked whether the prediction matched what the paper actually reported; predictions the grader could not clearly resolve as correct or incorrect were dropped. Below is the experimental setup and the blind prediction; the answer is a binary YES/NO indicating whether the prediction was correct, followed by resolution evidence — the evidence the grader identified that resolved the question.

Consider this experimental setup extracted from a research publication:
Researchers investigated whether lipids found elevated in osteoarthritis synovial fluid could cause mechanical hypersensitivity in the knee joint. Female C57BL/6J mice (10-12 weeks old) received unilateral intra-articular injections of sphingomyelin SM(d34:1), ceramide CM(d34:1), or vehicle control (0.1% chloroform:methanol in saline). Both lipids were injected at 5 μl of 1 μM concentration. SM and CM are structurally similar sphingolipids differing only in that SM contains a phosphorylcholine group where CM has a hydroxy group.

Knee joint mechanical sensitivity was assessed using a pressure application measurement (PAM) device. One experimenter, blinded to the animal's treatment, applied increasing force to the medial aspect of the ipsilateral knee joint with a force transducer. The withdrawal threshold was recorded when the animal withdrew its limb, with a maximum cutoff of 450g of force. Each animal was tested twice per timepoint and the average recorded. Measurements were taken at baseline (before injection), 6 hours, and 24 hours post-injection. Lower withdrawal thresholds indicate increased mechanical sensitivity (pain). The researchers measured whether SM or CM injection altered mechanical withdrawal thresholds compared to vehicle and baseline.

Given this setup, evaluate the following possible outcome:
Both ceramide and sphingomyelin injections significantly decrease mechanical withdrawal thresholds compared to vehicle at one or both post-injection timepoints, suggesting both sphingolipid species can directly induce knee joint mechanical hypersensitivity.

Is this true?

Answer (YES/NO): NO